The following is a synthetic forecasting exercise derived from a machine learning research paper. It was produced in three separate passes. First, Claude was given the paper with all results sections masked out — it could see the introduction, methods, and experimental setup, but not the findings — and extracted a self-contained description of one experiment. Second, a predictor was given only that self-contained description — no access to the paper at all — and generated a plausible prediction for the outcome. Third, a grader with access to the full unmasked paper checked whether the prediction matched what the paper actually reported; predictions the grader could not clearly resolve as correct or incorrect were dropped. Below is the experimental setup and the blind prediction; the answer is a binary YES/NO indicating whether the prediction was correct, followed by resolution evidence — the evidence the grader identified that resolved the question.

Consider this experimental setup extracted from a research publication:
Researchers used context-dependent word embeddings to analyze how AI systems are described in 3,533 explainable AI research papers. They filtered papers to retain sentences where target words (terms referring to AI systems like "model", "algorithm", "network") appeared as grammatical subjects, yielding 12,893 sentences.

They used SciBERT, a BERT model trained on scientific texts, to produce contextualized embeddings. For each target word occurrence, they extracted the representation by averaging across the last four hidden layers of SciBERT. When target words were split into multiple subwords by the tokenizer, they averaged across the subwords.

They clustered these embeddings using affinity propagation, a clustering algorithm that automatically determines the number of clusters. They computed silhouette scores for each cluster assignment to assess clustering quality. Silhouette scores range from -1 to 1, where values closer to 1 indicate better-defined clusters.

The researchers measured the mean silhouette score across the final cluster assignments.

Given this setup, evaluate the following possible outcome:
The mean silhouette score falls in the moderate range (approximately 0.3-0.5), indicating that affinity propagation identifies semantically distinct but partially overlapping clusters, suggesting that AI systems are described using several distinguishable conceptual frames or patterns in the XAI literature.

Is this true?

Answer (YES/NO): NO